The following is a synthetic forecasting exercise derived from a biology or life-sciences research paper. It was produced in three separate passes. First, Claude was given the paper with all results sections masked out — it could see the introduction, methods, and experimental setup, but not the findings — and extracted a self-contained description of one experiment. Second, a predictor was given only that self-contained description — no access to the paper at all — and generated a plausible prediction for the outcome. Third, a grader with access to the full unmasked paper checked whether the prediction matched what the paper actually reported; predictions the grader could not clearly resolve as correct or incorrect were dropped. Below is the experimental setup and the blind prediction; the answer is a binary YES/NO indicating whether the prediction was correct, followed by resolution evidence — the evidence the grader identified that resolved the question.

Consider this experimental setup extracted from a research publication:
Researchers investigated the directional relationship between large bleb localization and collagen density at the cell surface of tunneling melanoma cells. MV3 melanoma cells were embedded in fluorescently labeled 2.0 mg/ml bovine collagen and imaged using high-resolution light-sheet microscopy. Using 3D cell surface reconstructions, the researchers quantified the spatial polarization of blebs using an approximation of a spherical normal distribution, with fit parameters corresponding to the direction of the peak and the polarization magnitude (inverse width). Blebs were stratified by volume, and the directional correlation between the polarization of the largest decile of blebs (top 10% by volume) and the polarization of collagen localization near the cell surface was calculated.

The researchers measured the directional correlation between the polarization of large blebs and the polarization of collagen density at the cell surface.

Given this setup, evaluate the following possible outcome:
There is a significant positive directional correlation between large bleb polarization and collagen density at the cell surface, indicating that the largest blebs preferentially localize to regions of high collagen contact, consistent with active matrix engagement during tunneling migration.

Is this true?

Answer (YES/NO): YES